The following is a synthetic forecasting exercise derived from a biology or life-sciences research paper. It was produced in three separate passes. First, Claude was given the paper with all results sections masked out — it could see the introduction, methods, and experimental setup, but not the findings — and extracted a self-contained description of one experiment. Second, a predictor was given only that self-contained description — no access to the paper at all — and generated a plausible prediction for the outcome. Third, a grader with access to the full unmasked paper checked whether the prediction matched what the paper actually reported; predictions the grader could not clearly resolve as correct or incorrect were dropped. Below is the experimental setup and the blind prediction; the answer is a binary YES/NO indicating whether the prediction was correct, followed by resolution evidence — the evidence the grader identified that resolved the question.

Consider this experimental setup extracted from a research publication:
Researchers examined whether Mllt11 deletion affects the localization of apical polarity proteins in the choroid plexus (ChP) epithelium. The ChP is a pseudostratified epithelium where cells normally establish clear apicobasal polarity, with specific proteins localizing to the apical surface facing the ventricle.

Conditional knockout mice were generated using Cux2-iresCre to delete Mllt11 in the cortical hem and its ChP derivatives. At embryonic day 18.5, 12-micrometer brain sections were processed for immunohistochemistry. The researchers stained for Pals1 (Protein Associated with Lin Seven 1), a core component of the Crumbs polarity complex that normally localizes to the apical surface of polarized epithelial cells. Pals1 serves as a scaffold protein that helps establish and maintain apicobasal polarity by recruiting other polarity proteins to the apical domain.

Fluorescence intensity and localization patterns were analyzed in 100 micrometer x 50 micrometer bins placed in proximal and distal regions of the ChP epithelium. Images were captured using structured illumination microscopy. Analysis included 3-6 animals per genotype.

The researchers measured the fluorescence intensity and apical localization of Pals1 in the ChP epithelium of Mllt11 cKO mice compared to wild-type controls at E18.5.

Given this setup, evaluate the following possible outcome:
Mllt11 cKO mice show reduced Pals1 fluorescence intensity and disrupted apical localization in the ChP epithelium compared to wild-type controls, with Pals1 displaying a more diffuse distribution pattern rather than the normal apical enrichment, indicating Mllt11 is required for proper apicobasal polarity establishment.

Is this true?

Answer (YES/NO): NO